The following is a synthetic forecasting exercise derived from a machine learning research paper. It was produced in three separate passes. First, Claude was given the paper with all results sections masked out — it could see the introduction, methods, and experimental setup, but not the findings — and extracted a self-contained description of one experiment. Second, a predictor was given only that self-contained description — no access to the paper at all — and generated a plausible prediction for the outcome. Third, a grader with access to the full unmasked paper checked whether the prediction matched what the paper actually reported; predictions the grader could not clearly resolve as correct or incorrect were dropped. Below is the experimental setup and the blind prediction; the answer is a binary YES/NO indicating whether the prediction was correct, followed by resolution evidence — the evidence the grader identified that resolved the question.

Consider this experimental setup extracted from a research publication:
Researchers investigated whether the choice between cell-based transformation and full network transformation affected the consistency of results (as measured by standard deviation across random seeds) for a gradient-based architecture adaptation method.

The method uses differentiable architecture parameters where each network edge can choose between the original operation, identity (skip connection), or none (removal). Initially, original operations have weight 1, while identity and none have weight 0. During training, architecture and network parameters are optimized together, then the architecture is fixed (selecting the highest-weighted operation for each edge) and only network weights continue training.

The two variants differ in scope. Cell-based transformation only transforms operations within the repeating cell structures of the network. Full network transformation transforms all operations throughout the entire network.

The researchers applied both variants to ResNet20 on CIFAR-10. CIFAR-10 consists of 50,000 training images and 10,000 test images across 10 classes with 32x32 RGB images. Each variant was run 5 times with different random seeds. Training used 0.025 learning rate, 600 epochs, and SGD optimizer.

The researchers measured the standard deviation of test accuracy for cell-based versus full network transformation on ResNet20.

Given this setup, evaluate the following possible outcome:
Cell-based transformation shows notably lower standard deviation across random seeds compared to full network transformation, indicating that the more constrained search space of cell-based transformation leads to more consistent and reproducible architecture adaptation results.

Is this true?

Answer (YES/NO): NO